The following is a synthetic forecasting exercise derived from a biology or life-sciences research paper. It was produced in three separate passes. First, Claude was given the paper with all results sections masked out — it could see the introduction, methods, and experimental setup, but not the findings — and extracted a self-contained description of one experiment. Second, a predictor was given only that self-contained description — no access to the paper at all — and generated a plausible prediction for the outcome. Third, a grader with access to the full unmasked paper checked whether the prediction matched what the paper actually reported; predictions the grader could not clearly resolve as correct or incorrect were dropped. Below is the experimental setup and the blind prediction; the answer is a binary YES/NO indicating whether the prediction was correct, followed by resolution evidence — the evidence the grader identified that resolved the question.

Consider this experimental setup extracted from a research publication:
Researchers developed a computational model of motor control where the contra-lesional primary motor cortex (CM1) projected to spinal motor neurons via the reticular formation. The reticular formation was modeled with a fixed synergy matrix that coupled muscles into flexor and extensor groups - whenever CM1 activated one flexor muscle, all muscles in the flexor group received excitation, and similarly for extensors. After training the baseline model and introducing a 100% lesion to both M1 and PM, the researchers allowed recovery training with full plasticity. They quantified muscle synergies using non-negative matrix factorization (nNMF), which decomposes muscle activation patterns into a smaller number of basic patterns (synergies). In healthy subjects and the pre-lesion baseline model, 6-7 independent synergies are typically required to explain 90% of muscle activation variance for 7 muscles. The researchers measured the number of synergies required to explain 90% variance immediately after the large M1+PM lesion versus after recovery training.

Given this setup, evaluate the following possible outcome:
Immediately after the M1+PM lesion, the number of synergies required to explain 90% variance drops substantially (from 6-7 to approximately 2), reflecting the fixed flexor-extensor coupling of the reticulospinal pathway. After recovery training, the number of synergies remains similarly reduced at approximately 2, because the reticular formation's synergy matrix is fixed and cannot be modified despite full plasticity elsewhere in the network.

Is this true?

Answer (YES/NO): NO